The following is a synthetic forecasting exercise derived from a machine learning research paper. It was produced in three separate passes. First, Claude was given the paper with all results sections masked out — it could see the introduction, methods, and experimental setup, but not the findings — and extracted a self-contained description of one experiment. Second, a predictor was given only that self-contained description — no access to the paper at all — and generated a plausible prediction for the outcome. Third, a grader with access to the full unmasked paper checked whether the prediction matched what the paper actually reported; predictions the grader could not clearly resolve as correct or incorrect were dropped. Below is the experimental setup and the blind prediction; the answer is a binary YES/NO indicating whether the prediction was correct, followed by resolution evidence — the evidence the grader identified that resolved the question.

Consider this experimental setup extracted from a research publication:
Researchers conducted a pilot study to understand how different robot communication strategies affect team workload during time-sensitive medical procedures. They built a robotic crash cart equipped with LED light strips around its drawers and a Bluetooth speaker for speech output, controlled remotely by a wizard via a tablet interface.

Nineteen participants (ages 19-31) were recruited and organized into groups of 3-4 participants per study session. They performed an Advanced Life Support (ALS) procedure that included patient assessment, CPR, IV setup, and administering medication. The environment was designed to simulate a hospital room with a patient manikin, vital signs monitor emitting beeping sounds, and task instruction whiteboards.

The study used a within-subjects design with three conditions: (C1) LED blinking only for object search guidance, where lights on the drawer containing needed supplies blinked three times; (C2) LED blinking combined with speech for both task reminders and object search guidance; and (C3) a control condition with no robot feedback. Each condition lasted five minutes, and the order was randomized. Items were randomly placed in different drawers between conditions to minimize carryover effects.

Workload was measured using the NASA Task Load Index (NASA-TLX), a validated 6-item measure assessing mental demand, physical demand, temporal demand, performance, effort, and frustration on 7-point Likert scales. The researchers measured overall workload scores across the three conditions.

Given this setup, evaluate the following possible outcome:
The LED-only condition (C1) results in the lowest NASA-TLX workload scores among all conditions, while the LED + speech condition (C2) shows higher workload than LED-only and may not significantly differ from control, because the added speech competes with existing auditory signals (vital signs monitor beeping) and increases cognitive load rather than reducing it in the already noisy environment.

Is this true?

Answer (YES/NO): NO